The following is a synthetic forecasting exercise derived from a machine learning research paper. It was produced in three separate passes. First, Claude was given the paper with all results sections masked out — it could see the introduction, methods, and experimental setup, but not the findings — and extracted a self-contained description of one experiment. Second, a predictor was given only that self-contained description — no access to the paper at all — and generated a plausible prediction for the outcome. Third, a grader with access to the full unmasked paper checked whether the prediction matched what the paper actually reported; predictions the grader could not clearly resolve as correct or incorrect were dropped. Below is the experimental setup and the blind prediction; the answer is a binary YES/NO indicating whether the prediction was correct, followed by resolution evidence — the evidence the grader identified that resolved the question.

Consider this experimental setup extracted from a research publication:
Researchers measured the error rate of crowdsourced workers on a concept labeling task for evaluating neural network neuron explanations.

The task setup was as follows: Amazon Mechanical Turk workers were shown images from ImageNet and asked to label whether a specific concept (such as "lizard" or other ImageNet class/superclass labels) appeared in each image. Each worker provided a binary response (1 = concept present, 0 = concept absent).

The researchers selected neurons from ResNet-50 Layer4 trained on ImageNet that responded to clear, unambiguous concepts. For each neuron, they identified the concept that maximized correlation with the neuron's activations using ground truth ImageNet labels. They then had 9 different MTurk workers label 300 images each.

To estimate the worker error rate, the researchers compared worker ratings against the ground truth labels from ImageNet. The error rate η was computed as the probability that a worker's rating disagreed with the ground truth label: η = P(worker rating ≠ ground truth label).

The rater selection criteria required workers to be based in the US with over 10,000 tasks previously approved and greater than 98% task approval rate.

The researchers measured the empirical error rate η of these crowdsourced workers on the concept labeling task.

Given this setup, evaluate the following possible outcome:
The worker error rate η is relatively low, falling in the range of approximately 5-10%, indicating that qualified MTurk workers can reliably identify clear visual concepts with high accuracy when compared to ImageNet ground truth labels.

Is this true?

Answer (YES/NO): NO